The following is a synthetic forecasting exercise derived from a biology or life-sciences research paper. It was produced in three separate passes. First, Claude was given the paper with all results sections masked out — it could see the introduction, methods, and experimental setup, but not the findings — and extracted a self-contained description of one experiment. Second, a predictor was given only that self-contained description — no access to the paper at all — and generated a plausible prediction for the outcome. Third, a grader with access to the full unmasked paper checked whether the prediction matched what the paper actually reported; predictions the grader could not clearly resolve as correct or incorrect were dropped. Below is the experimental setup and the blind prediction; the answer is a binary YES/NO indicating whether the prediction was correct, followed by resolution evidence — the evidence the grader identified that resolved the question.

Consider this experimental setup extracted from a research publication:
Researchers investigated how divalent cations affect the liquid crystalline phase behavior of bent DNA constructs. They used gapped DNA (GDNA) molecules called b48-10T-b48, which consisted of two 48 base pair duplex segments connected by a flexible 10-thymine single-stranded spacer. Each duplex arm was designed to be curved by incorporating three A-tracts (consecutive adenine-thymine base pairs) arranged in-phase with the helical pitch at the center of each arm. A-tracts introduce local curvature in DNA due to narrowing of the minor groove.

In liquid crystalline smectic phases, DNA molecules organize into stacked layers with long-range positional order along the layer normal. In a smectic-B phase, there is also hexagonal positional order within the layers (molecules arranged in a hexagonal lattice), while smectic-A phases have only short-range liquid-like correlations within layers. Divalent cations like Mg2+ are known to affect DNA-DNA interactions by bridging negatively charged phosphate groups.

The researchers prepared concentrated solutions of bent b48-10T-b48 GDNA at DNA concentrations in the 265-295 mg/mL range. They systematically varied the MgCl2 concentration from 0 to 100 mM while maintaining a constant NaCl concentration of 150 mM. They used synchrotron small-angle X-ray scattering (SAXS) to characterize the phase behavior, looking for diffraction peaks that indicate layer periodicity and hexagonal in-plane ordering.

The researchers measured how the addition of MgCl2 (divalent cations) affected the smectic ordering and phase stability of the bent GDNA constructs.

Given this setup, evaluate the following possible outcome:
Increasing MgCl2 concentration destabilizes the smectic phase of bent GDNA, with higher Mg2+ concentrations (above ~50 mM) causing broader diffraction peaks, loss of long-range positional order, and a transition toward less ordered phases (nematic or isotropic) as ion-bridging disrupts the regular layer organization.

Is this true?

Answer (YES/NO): NO